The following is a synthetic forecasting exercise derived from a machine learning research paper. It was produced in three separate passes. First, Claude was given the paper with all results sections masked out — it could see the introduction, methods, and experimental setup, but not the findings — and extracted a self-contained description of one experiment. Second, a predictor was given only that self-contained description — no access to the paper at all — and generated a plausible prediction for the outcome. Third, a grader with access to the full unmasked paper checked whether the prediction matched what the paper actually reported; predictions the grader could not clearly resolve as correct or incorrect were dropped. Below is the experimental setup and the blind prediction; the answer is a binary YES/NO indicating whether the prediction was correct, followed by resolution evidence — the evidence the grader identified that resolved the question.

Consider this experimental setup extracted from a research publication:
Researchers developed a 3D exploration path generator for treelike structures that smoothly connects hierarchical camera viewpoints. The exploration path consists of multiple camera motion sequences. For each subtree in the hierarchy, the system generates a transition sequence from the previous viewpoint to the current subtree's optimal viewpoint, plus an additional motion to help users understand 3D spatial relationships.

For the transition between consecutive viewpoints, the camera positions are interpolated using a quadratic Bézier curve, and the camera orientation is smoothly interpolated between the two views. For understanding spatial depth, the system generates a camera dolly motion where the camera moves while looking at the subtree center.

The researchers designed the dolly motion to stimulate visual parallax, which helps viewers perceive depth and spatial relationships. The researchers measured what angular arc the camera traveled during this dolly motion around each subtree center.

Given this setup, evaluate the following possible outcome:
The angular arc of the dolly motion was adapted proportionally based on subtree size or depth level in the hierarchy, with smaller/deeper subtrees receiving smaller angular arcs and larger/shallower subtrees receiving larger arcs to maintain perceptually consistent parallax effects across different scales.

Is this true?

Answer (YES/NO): NO